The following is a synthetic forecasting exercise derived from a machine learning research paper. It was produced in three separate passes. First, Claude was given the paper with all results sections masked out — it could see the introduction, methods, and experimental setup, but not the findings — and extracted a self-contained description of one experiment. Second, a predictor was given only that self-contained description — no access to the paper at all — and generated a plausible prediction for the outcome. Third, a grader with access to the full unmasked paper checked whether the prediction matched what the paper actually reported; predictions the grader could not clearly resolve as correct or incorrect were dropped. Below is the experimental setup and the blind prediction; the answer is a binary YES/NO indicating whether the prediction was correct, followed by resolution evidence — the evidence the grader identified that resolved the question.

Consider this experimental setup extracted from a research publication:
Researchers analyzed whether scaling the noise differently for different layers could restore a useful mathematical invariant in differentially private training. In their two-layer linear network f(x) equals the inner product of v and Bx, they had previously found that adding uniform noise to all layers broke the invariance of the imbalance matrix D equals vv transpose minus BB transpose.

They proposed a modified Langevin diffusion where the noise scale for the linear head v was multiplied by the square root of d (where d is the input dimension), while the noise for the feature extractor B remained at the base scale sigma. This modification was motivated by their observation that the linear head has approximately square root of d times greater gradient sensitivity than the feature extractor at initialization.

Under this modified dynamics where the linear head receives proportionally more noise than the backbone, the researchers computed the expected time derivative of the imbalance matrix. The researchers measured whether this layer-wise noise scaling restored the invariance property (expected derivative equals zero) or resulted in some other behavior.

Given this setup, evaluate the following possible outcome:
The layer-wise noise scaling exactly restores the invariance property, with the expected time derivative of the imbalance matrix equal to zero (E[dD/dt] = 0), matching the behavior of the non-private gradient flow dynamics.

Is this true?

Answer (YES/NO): YES